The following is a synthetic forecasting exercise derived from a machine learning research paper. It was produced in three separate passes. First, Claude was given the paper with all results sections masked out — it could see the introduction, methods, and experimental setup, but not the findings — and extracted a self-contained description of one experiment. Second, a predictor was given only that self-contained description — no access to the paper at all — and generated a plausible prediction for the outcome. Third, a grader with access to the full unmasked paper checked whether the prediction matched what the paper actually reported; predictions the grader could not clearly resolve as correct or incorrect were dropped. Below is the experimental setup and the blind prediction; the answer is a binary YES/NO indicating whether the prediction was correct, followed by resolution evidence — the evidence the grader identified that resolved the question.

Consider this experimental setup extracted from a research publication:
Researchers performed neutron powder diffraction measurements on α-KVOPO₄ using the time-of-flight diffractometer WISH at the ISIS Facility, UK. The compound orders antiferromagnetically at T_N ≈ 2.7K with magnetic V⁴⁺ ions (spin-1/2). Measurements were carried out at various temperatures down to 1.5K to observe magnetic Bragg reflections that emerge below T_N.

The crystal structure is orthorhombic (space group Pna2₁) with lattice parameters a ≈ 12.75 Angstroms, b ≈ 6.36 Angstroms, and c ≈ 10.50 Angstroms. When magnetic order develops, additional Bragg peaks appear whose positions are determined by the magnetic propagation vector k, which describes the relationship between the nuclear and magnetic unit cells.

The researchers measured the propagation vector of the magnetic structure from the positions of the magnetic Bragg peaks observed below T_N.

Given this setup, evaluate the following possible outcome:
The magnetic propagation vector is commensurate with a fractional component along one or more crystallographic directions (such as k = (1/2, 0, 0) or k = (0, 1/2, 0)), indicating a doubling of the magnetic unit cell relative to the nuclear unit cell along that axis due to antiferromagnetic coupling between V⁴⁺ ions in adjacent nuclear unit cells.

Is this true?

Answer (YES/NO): YES